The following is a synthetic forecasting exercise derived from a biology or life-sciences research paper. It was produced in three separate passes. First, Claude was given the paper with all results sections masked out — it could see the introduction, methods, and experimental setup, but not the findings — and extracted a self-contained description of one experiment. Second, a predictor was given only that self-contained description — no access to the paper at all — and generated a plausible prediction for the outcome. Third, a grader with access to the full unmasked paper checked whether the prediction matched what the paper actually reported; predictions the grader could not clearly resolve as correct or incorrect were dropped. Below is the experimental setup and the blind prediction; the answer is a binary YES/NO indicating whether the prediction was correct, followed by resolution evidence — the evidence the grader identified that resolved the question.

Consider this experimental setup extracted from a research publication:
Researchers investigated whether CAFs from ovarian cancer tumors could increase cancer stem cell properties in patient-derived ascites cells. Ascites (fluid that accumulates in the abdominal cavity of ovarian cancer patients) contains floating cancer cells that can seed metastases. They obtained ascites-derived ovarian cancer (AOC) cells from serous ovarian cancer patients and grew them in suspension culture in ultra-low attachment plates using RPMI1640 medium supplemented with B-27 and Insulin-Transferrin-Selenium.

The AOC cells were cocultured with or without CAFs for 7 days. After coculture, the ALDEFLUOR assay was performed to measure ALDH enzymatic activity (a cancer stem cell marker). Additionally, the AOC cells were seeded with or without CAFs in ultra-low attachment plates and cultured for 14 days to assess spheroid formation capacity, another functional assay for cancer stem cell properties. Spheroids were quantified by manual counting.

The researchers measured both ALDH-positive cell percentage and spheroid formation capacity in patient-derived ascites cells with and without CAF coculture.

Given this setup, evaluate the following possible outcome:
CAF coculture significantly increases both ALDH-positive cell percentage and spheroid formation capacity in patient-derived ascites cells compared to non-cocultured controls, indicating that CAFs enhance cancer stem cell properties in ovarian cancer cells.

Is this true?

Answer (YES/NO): YES